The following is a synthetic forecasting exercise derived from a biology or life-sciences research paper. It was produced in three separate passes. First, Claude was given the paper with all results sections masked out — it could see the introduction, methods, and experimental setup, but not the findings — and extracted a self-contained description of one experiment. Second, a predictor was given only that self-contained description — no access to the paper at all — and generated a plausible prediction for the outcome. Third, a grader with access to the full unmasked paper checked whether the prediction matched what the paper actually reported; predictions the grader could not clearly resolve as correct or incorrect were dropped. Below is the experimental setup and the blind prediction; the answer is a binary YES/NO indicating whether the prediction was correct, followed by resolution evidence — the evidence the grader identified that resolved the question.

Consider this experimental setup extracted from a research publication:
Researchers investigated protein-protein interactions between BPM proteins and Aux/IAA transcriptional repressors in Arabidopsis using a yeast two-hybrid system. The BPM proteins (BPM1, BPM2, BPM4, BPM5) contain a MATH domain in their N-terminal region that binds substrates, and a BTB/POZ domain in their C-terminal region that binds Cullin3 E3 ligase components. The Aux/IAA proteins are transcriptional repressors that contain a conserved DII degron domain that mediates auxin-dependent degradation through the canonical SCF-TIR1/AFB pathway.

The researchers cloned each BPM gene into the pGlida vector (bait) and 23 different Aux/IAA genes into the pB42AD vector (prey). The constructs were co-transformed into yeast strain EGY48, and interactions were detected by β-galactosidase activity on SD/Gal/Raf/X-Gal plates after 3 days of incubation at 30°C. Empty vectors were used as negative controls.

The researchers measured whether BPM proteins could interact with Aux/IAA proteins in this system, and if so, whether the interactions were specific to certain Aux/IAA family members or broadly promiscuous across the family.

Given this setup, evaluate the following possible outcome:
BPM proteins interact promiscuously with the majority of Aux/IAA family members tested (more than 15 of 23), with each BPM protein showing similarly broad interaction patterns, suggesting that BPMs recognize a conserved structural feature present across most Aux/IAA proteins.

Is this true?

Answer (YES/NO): NO